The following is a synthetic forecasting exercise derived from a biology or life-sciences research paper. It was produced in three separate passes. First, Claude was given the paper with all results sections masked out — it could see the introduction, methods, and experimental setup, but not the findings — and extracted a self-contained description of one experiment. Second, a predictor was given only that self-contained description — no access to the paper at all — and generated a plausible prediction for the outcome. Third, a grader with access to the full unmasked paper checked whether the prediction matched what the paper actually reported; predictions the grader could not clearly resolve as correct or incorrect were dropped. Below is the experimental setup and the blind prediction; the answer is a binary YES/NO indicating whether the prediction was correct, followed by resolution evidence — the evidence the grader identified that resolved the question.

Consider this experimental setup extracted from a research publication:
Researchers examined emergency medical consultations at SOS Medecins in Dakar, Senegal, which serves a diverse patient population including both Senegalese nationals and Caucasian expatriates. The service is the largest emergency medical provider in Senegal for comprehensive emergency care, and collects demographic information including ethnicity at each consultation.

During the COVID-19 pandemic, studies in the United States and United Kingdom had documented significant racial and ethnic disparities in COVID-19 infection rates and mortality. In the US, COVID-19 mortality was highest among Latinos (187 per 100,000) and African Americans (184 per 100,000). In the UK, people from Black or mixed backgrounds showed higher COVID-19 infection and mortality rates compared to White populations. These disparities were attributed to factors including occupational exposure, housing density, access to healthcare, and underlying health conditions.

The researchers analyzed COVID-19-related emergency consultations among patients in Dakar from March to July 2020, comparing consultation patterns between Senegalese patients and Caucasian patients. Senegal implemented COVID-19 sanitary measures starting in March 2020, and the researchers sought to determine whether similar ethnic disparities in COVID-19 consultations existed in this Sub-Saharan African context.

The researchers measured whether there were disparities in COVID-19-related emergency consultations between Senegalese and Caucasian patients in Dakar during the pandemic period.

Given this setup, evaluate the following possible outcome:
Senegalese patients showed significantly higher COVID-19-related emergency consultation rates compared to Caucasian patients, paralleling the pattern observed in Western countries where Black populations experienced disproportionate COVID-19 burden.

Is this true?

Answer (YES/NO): NO